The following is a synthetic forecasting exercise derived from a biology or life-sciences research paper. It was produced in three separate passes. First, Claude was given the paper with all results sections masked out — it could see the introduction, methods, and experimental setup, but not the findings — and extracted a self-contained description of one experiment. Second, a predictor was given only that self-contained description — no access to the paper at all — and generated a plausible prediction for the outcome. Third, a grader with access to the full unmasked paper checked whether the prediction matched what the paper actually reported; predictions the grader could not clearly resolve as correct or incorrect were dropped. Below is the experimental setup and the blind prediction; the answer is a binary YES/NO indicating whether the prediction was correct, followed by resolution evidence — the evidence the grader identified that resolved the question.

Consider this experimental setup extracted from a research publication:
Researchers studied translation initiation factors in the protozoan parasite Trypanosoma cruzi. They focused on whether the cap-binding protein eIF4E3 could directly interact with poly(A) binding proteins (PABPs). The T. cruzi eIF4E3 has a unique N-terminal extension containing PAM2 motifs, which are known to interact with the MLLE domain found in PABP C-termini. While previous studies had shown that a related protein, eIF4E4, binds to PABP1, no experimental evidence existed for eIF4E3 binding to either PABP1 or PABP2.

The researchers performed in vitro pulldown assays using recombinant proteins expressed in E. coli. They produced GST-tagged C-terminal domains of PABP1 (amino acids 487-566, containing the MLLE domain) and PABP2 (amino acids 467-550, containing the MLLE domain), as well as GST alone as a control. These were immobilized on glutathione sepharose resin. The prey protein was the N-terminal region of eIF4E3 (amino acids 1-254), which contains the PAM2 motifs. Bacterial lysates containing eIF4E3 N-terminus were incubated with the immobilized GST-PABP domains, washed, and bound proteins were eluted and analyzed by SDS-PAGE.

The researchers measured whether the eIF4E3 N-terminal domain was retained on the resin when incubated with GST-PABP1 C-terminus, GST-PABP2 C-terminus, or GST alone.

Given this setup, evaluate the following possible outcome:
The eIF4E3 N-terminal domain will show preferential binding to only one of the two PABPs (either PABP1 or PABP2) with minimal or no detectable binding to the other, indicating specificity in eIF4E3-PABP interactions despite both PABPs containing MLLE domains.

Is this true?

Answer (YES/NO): NO